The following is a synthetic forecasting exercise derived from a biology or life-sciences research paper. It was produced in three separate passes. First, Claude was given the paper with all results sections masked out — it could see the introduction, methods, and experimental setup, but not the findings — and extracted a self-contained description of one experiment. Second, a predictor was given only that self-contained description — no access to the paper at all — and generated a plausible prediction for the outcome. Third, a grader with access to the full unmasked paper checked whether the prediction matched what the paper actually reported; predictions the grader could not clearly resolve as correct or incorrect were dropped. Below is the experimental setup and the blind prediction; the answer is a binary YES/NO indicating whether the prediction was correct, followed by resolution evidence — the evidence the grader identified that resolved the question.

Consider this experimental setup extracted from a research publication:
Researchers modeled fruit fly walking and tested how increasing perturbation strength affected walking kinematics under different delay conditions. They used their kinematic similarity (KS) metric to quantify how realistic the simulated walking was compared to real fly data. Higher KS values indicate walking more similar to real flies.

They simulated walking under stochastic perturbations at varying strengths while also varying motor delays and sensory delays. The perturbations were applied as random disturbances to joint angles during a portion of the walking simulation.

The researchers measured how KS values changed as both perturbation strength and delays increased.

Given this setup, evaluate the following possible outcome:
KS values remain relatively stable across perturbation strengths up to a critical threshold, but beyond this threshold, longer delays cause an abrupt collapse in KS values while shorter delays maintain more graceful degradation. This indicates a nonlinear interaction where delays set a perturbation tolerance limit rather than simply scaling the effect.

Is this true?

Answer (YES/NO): NO